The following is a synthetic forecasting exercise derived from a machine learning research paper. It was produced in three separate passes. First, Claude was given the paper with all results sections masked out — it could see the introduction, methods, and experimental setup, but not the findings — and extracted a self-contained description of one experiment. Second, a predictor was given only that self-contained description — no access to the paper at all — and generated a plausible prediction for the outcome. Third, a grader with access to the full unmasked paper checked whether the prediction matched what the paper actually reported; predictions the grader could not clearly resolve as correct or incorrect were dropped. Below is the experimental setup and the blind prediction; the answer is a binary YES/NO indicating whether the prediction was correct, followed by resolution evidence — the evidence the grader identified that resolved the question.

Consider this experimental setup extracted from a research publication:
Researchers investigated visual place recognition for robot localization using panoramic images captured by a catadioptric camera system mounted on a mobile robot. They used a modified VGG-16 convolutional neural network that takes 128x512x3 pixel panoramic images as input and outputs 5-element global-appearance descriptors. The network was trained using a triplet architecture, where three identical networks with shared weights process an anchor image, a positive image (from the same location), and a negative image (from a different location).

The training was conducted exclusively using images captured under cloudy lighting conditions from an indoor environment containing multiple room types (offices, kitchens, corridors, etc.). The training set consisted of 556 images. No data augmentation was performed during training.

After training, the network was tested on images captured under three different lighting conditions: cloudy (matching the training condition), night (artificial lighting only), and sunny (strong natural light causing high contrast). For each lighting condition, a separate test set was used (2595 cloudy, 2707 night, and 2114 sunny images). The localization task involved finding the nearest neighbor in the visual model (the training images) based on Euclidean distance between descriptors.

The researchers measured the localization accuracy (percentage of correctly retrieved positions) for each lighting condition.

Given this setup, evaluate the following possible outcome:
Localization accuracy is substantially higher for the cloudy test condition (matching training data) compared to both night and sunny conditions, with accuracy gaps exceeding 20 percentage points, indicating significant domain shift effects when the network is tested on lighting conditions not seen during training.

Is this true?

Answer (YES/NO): NO